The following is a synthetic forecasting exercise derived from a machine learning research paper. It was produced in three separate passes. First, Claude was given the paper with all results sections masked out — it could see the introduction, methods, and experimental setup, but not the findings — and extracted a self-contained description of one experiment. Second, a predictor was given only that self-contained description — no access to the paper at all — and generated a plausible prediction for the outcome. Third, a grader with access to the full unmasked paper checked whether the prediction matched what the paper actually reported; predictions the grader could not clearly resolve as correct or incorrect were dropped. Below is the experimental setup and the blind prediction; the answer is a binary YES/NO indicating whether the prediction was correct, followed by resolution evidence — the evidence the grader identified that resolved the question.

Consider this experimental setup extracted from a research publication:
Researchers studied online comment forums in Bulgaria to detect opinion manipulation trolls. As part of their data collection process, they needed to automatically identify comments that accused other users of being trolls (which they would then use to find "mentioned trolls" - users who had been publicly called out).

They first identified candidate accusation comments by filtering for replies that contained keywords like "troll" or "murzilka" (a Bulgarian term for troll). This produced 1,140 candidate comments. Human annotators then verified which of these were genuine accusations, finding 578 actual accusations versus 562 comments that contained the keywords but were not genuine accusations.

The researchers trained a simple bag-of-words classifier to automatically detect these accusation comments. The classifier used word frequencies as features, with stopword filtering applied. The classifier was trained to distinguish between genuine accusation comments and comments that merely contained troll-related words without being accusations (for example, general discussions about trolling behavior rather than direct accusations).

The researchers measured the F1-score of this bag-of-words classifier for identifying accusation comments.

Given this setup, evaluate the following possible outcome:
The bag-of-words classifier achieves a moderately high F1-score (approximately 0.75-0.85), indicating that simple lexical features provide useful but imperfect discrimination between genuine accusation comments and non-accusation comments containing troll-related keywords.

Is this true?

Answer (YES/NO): YES